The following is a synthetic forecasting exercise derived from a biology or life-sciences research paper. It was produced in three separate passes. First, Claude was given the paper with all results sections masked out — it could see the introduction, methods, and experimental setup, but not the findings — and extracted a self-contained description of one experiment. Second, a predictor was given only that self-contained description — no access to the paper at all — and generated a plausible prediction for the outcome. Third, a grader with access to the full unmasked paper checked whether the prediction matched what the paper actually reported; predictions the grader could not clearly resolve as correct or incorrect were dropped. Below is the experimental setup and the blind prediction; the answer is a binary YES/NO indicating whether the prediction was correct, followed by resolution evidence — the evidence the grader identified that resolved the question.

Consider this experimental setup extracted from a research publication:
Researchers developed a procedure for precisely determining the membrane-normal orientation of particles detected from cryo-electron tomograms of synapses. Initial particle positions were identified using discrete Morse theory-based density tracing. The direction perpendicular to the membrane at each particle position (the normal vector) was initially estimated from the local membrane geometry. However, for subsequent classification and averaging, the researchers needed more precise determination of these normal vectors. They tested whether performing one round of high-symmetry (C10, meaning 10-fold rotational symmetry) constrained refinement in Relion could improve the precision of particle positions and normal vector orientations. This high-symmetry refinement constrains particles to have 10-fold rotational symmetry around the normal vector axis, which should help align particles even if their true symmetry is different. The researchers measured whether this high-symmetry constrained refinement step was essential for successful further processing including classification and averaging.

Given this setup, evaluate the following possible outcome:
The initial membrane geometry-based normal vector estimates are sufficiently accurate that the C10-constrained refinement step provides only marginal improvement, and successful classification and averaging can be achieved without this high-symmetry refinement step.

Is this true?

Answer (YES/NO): NO